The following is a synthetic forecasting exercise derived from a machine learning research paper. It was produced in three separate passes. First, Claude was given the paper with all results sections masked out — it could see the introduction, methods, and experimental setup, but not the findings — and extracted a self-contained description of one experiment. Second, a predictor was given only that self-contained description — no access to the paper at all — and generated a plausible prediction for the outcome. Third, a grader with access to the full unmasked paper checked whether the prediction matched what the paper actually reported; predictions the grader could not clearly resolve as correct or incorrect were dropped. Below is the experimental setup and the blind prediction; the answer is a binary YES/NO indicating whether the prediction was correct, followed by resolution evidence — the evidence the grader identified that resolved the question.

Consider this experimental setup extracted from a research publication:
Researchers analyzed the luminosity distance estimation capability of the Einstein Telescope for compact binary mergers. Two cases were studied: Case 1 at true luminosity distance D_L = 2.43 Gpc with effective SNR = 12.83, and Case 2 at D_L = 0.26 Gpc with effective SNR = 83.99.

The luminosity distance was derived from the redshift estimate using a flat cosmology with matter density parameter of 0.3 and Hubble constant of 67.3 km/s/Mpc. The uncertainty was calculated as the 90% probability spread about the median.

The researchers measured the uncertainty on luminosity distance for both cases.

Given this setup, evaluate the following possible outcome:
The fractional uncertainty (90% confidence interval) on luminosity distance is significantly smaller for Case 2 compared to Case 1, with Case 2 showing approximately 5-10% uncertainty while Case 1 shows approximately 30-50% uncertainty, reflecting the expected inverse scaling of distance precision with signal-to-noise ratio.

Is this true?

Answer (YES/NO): NO